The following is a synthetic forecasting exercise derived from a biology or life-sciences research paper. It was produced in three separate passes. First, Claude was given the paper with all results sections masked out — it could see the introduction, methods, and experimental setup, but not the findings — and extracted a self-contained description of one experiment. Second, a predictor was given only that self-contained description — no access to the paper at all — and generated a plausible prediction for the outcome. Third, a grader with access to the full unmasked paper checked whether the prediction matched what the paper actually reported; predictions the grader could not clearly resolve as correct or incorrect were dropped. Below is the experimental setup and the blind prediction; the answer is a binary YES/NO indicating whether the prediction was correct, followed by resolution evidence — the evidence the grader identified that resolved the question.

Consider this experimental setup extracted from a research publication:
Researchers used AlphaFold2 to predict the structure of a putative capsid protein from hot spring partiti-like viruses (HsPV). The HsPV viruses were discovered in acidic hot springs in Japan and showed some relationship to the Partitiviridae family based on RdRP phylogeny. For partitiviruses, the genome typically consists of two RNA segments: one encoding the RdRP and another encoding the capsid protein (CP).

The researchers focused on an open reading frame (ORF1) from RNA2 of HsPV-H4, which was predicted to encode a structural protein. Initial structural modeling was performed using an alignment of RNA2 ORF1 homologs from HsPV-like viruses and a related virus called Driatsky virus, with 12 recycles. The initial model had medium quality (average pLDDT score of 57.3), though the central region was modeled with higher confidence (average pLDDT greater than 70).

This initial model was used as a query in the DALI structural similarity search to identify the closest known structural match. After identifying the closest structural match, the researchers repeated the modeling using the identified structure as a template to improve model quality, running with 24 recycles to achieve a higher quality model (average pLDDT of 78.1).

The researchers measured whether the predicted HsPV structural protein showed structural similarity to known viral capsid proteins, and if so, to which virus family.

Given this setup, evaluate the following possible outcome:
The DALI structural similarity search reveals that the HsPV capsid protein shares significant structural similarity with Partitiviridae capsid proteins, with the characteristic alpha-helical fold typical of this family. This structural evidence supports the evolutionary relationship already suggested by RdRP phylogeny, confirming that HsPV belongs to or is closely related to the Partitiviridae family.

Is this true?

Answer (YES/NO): YES